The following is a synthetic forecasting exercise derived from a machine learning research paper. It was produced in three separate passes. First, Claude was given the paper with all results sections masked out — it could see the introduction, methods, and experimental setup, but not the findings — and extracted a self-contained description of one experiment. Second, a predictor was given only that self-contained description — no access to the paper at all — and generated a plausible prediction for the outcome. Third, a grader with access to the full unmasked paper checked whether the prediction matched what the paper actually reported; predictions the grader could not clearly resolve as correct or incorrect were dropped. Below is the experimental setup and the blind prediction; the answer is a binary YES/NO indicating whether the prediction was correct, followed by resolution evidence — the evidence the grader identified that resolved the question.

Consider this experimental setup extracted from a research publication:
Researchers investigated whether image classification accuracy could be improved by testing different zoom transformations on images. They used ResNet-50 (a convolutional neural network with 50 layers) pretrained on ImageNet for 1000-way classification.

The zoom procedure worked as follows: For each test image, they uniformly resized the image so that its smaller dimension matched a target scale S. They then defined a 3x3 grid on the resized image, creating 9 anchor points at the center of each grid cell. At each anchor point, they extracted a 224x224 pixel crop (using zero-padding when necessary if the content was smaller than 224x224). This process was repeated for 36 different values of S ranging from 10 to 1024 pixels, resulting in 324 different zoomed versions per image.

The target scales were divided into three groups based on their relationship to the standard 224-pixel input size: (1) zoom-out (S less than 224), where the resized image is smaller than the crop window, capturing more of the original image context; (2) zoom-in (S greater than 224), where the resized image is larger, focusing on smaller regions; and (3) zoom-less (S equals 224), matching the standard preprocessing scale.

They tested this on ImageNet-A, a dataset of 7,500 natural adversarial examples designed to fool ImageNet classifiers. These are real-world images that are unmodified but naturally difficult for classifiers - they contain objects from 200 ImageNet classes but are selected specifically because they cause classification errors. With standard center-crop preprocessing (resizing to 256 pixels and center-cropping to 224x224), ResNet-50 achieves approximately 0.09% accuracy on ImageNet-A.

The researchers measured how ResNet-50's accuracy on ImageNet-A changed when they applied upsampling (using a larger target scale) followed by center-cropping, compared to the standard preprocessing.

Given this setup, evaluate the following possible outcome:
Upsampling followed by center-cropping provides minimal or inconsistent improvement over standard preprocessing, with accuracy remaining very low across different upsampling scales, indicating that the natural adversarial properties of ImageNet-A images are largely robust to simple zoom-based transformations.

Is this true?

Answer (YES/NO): NO